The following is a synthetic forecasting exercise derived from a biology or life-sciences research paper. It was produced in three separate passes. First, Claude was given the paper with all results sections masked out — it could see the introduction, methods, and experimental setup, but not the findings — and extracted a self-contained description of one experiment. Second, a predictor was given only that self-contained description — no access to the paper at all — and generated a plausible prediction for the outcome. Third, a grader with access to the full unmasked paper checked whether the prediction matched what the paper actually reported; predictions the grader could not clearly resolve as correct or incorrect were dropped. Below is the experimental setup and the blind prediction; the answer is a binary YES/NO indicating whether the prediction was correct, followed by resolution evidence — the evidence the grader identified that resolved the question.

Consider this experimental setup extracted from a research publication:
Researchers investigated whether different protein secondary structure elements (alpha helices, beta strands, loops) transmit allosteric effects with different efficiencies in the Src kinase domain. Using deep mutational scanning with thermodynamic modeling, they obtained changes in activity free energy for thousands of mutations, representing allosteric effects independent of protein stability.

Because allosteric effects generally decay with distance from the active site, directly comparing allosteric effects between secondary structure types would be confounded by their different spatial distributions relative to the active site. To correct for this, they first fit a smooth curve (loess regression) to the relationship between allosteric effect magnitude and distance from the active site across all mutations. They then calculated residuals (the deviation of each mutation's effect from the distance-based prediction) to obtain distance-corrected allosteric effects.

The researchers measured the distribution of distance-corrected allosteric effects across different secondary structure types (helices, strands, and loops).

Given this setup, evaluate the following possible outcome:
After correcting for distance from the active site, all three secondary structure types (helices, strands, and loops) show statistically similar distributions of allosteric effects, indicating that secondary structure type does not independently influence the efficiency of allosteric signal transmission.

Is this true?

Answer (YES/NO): NO